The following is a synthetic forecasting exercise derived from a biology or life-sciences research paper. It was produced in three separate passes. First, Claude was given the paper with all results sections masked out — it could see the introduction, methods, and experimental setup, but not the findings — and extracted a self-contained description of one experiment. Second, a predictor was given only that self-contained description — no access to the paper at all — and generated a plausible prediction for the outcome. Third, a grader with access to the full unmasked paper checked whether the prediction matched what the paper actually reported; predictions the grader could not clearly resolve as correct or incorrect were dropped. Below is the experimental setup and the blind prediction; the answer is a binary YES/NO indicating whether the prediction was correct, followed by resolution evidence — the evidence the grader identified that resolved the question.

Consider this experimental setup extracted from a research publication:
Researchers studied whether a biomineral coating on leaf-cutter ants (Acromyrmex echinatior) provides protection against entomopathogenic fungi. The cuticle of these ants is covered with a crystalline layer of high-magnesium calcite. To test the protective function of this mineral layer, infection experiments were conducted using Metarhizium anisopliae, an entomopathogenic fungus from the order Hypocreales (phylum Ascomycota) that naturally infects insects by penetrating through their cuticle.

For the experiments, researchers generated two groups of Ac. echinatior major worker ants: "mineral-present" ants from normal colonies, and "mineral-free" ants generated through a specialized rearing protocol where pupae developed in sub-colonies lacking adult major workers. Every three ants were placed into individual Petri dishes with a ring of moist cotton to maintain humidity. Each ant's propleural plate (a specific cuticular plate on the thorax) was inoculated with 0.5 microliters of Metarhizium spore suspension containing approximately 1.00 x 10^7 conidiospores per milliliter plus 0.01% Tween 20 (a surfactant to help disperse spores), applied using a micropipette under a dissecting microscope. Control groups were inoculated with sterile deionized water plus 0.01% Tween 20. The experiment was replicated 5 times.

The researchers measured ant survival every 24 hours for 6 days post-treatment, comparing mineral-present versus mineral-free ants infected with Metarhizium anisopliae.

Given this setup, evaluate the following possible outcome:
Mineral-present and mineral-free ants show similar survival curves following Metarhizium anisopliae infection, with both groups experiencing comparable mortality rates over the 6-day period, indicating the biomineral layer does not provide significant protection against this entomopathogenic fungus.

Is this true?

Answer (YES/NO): NO